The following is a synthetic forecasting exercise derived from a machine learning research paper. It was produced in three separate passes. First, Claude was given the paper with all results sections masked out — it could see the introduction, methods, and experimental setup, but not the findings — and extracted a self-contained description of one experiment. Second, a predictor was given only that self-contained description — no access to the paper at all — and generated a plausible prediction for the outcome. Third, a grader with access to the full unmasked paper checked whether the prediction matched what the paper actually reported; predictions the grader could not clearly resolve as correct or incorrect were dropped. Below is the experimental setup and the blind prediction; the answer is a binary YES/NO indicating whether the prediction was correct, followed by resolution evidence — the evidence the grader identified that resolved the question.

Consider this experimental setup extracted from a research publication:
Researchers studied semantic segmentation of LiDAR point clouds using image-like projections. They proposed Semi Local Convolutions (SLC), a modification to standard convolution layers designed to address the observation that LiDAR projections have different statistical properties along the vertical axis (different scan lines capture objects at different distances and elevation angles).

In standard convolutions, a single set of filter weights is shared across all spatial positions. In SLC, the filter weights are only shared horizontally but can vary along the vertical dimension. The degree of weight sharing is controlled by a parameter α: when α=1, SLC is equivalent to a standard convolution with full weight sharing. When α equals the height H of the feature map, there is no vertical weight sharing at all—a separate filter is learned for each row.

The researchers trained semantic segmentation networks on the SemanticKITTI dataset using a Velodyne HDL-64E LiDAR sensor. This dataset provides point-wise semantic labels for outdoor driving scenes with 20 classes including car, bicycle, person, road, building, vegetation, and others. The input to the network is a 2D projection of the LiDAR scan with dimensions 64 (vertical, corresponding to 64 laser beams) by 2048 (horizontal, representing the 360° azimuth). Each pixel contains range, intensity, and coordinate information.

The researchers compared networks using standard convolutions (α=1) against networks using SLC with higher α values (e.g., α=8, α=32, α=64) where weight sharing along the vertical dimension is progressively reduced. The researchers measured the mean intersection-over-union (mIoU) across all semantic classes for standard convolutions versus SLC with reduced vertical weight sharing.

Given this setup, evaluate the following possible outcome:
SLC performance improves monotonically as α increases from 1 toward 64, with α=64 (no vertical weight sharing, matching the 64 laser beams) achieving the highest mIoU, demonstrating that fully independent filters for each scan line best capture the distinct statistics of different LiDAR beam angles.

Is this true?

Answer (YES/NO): NO